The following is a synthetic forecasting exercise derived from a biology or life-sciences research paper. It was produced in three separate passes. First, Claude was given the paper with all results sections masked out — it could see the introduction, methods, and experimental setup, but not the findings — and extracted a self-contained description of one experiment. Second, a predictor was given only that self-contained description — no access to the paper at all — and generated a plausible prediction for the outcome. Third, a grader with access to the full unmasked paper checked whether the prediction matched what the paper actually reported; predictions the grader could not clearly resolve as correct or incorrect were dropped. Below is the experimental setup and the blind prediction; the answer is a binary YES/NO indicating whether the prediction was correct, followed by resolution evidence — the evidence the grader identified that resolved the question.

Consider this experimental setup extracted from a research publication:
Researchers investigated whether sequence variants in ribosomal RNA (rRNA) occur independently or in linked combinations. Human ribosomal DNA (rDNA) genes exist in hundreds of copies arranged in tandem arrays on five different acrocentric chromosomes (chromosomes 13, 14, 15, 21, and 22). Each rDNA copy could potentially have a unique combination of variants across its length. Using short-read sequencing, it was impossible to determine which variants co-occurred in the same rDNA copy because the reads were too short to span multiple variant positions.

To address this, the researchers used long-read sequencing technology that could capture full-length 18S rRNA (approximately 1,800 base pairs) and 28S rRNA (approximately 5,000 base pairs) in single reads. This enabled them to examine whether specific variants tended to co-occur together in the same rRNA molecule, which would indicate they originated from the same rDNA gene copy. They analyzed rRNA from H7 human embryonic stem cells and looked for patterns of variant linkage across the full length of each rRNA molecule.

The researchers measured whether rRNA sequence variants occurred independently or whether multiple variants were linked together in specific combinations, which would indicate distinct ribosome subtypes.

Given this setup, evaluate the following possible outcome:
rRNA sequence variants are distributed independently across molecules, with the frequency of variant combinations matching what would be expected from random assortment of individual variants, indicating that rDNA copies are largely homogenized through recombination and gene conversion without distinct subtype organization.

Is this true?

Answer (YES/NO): NO